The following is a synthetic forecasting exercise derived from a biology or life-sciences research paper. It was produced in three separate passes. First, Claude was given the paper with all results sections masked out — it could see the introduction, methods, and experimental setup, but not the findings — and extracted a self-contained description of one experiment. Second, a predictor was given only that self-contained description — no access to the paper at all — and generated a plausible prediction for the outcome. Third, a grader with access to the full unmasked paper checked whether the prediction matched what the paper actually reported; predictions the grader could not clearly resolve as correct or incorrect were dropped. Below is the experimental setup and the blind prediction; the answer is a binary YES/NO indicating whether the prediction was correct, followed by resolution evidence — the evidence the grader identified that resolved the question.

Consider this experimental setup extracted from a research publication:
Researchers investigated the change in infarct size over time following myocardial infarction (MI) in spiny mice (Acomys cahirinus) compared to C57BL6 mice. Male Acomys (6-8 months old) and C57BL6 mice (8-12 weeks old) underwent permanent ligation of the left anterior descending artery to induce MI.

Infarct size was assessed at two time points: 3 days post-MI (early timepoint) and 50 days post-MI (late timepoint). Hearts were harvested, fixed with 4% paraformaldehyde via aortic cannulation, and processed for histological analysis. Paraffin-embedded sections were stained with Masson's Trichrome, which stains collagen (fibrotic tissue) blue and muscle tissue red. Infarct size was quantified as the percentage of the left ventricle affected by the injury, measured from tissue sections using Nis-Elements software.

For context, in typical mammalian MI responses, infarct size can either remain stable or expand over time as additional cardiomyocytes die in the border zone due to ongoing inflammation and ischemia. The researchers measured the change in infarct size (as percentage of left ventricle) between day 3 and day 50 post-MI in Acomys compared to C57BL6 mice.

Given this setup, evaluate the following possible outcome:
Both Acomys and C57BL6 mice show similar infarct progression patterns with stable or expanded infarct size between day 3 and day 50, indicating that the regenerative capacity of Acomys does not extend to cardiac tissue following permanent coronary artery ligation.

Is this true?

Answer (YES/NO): NO